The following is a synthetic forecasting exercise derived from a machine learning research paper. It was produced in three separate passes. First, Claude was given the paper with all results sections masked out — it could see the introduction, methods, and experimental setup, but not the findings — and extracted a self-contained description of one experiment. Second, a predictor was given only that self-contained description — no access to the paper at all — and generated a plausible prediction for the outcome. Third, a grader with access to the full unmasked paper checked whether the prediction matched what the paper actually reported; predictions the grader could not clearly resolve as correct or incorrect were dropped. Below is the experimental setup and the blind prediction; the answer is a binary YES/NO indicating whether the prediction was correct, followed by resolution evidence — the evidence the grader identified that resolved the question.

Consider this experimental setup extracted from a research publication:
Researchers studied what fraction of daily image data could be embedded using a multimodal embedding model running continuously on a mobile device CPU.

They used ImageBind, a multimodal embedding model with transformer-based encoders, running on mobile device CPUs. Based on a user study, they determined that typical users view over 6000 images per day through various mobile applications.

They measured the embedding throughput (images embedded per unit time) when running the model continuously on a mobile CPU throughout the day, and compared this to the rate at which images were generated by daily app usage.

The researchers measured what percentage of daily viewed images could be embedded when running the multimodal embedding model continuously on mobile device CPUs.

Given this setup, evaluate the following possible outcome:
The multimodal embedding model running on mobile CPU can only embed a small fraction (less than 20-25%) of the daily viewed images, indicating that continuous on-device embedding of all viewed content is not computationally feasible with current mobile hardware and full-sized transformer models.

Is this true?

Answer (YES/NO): YES